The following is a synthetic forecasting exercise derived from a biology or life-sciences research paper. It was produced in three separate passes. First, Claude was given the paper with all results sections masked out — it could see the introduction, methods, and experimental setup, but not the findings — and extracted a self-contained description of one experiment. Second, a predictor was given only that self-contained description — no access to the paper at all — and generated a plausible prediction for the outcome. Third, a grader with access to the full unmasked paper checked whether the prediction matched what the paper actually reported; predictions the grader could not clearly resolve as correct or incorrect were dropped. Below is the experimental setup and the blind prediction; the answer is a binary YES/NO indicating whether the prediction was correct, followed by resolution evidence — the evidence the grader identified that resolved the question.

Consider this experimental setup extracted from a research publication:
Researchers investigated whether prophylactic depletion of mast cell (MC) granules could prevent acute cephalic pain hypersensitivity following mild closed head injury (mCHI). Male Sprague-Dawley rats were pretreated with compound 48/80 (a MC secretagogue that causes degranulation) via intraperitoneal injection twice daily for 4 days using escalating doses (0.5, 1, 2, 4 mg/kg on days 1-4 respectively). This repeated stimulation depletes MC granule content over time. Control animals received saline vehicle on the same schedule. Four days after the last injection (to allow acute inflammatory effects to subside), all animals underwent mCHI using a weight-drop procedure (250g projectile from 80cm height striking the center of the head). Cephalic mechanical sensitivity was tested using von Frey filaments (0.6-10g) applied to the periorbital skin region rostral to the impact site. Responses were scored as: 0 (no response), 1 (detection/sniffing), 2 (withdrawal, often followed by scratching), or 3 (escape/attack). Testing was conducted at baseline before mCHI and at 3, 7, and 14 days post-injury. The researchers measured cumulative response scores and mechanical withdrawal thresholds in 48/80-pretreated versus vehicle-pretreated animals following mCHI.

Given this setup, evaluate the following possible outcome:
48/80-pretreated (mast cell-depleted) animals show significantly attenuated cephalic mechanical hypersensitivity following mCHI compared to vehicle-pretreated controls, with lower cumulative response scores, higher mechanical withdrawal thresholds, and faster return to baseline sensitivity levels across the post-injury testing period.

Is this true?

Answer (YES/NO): NO